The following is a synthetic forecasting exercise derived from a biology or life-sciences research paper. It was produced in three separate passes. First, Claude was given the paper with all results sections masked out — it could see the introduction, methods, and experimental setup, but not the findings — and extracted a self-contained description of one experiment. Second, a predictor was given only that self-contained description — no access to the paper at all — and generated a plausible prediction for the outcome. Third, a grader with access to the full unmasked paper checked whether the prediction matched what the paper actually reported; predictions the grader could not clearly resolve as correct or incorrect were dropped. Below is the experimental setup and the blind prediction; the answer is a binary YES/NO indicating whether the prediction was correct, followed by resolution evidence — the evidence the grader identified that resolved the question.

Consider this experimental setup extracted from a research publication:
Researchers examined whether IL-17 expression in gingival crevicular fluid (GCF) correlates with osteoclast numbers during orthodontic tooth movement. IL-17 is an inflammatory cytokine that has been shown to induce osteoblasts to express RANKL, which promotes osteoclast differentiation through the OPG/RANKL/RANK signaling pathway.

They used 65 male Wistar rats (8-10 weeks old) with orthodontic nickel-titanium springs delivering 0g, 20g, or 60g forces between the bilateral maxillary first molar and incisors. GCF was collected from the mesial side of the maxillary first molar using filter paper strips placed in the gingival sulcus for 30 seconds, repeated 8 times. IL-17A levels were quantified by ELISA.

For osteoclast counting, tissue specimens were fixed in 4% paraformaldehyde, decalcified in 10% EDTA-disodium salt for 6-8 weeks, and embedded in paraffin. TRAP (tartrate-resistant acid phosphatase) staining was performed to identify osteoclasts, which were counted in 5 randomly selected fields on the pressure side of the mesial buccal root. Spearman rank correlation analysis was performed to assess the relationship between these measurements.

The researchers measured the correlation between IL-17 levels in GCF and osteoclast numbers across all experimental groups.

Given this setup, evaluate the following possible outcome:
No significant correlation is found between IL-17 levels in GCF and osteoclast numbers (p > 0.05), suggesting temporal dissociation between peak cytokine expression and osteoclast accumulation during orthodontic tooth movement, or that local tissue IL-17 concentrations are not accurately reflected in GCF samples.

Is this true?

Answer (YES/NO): NO